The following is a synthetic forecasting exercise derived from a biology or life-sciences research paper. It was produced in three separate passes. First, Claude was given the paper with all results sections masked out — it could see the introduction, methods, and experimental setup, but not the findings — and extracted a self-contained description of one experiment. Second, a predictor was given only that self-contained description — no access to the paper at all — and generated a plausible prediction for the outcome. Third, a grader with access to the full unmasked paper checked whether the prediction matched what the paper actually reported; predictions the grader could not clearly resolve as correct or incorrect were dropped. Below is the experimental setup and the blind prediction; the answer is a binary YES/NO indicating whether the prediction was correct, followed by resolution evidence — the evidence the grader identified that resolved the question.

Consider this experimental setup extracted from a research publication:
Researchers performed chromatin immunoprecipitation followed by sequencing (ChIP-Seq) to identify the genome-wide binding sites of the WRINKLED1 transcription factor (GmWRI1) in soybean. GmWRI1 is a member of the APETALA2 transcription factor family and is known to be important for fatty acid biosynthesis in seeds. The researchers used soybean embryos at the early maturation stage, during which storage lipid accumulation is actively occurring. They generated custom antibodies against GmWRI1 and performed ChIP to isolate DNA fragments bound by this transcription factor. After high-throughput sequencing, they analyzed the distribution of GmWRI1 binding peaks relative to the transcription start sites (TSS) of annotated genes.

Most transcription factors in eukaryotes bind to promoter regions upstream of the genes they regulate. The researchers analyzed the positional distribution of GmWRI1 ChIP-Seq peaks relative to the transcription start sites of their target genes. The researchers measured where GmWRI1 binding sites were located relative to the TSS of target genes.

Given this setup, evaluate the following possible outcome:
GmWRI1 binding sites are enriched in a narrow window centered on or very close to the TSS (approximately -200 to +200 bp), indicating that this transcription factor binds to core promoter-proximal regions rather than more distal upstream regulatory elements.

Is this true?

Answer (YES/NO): NO